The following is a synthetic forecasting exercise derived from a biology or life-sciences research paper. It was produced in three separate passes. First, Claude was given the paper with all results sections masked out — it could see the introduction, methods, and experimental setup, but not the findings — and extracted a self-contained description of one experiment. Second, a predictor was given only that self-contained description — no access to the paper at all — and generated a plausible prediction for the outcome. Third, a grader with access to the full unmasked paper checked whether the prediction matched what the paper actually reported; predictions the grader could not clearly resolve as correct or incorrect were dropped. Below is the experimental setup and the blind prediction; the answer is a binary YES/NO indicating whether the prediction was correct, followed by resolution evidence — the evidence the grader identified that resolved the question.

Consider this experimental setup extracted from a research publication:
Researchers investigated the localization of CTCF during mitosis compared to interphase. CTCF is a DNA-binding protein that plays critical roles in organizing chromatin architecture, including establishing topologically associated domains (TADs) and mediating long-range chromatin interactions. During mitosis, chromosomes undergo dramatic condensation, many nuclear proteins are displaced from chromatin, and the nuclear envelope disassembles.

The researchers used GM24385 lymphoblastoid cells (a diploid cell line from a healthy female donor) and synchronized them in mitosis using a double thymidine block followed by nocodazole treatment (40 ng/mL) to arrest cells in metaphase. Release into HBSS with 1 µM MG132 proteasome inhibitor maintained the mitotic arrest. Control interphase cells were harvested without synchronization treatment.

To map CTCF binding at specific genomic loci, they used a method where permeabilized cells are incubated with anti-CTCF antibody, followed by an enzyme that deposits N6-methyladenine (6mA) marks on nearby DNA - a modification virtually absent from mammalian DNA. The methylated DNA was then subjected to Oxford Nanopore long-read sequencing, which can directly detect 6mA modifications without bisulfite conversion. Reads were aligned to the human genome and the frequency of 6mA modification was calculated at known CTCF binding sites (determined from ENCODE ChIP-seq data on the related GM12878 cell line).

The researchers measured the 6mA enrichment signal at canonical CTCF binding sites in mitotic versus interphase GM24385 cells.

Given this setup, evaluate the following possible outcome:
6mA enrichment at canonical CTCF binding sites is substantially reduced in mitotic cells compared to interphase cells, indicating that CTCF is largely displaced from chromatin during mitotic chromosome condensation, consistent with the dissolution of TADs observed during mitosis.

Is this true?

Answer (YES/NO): NO